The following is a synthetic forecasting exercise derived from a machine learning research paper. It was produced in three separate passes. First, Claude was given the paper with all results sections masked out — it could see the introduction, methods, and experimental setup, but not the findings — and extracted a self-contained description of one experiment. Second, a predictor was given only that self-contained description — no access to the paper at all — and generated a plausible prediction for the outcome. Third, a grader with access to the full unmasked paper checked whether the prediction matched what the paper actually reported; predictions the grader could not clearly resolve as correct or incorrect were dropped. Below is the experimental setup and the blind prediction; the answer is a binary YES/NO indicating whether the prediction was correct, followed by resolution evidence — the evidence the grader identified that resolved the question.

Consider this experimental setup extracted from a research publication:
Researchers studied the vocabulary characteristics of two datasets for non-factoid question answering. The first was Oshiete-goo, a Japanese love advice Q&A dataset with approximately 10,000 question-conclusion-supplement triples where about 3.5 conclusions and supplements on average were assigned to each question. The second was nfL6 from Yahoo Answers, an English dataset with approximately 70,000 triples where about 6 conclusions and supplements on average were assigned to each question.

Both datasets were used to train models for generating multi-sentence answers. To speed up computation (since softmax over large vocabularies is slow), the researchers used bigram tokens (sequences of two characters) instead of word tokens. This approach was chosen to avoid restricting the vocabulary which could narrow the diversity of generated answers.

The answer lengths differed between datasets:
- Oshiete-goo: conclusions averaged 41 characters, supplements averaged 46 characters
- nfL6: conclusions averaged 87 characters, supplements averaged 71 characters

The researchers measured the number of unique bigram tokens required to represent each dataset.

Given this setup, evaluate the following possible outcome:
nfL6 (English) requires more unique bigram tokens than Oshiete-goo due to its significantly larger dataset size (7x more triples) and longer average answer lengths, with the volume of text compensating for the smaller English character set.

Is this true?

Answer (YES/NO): YES